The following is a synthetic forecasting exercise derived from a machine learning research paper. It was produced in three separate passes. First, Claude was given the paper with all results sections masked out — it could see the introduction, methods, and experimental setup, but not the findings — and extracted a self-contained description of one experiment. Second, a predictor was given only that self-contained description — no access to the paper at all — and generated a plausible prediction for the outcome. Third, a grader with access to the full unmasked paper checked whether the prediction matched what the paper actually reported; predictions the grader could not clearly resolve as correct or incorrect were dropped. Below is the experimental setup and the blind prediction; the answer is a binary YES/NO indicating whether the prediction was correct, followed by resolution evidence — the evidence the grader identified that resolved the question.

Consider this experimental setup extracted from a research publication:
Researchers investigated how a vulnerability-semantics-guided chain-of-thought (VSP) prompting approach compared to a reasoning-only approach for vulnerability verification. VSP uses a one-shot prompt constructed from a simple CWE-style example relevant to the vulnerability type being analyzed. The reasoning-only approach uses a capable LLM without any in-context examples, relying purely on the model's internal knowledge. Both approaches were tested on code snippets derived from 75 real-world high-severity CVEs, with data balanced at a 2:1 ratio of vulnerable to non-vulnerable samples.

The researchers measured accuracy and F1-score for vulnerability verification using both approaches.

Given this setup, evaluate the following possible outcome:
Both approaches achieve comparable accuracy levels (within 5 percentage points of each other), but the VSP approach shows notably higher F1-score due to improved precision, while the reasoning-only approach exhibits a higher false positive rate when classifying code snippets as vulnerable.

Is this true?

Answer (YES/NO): NO